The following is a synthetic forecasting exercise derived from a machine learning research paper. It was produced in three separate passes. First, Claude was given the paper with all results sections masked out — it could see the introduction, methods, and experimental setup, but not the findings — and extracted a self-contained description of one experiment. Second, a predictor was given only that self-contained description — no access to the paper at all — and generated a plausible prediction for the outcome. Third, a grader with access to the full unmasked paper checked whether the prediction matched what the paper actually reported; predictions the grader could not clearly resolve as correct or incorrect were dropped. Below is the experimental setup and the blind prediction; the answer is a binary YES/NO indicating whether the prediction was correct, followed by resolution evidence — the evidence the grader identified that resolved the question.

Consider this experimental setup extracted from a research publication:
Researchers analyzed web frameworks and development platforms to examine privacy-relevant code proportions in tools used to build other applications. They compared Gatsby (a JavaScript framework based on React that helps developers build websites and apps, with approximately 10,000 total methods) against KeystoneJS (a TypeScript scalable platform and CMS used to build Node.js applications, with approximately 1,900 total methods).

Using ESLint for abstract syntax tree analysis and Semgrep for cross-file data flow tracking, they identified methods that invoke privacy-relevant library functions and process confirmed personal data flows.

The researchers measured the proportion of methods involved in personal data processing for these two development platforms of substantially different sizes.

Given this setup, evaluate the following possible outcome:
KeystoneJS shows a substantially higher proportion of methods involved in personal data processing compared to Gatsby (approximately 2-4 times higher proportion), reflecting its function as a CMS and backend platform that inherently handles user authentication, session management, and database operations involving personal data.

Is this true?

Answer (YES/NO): YES